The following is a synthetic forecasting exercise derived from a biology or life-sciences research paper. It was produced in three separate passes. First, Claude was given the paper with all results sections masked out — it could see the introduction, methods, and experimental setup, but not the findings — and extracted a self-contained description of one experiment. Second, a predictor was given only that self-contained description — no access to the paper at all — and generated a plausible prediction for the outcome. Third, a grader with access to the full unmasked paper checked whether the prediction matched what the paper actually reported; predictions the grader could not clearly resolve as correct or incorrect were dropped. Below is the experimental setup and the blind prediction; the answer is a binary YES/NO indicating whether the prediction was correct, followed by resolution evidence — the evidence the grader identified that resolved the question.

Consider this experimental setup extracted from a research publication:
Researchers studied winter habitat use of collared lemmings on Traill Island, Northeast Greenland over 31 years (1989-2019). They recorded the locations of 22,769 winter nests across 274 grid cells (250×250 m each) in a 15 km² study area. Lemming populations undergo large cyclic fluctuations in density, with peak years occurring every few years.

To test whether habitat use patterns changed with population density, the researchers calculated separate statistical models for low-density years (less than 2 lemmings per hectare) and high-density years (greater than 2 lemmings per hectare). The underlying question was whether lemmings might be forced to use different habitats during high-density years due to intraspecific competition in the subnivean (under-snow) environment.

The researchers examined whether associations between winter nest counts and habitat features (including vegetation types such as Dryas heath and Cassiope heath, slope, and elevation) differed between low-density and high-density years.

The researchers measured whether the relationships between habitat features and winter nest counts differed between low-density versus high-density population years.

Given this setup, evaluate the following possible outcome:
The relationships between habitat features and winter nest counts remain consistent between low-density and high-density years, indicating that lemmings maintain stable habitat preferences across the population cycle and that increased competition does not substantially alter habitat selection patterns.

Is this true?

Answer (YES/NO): YES